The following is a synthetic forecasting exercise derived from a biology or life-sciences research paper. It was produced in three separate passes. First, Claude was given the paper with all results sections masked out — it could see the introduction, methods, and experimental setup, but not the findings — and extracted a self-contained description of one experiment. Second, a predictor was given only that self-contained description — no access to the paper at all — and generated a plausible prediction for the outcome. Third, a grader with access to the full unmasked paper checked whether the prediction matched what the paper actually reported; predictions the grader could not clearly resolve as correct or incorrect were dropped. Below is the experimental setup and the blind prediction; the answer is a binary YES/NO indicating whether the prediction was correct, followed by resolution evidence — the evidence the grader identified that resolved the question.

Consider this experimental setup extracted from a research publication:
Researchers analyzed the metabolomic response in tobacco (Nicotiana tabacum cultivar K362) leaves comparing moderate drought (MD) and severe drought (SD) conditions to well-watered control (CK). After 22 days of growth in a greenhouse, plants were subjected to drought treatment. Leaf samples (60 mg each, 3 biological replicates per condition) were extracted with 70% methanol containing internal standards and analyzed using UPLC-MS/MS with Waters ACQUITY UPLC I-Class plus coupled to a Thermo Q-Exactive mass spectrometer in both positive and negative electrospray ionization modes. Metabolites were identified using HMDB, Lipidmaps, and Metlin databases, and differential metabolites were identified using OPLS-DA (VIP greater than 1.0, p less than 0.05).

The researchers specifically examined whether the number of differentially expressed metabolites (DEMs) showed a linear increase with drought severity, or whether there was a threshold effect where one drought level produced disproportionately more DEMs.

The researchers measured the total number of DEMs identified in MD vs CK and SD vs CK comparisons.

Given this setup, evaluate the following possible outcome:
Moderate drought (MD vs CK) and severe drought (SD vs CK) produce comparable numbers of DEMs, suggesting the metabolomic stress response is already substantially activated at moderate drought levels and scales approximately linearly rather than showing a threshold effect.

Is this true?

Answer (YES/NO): NO